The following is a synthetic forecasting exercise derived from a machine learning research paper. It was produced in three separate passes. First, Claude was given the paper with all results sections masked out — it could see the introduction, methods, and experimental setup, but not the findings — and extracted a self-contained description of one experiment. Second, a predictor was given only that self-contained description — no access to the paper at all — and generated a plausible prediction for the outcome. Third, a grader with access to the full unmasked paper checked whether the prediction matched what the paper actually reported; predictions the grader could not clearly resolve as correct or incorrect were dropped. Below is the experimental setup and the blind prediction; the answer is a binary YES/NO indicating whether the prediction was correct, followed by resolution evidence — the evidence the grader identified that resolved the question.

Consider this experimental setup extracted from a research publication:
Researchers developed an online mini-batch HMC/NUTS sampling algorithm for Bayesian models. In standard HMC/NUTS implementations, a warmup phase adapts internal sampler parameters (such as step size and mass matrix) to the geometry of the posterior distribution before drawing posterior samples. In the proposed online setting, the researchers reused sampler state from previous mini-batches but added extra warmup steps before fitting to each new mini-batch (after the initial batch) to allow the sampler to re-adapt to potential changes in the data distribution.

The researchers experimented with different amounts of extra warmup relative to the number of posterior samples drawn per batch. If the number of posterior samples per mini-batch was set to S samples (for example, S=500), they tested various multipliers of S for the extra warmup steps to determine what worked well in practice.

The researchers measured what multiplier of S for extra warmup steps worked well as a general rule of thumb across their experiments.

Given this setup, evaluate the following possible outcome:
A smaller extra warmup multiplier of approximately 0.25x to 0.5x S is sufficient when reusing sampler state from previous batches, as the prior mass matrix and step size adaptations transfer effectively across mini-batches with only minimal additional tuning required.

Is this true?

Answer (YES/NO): NO